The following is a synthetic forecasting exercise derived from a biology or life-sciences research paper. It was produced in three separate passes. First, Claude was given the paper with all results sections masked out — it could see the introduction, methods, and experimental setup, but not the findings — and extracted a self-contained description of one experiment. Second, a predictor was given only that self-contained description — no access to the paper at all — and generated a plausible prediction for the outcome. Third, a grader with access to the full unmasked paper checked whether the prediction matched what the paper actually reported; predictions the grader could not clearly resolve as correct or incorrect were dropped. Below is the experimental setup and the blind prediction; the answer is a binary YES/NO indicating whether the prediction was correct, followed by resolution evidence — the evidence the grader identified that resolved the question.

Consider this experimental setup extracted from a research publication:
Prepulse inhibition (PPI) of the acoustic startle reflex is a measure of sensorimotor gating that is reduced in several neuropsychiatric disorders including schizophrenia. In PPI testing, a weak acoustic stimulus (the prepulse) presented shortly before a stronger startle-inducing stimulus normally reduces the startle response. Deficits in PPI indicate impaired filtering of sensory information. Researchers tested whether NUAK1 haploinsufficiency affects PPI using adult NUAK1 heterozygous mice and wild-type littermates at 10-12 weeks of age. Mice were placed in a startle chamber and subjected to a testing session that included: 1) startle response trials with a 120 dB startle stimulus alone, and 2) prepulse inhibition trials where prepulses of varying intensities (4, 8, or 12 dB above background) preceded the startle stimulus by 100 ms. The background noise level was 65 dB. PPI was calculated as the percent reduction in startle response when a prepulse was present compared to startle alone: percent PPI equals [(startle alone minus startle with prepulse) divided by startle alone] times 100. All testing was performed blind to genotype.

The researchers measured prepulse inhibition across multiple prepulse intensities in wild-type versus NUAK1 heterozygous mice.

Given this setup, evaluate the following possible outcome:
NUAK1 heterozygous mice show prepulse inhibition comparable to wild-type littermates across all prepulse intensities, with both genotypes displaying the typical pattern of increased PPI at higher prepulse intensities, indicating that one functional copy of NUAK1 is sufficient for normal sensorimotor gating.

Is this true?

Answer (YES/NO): NO